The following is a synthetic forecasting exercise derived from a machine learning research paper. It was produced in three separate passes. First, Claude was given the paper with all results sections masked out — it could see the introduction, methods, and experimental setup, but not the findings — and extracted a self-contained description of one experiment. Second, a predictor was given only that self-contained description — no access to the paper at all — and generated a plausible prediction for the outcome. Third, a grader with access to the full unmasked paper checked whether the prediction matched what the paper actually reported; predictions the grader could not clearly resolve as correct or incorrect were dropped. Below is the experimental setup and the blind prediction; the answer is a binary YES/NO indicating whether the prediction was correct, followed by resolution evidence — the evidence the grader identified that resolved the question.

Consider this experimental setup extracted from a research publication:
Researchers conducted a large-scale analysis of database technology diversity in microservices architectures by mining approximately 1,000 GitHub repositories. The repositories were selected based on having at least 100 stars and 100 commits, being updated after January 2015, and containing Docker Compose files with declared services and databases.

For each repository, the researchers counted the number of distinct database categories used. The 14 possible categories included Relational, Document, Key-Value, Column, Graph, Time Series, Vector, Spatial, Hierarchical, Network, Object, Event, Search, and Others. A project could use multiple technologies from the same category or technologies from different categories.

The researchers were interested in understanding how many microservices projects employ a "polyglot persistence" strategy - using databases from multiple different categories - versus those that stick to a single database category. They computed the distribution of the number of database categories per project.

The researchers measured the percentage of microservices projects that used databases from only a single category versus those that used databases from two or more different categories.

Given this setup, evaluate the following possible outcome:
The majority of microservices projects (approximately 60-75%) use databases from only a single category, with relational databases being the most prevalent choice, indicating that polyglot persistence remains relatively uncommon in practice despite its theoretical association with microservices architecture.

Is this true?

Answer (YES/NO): NO